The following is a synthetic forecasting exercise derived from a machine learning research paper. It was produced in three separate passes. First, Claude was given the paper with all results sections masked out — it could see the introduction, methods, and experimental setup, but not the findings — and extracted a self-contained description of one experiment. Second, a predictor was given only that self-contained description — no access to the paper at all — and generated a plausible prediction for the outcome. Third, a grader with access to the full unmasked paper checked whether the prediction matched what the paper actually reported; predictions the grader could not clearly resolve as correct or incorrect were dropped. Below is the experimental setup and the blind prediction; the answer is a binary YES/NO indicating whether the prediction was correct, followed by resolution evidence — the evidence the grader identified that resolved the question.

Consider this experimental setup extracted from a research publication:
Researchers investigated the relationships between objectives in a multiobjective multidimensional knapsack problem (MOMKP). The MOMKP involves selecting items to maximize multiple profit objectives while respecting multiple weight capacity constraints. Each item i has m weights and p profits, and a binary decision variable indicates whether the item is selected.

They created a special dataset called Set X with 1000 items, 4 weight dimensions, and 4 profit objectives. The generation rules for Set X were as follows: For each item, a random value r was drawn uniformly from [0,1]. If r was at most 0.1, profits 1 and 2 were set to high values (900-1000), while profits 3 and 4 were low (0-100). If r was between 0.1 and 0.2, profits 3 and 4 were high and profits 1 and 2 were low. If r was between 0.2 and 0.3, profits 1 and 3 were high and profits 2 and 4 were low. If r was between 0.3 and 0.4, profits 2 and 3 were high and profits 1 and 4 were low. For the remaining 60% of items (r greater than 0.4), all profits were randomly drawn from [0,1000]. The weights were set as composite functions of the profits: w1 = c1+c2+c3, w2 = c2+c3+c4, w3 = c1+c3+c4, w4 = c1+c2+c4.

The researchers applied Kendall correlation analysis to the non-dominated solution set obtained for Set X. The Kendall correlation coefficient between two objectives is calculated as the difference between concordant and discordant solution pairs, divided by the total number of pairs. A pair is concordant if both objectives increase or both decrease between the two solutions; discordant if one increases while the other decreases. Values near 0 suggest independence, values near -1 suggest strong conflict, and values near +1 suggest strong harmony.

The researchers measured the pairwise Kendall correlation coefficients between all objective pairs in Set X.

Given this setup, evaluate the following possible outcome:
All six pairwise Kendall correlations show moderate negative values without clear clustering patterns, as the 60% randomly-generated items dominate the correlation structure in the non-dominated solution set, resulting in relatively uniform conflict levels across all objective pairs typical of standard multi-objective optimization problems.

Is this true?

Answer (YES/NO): NO